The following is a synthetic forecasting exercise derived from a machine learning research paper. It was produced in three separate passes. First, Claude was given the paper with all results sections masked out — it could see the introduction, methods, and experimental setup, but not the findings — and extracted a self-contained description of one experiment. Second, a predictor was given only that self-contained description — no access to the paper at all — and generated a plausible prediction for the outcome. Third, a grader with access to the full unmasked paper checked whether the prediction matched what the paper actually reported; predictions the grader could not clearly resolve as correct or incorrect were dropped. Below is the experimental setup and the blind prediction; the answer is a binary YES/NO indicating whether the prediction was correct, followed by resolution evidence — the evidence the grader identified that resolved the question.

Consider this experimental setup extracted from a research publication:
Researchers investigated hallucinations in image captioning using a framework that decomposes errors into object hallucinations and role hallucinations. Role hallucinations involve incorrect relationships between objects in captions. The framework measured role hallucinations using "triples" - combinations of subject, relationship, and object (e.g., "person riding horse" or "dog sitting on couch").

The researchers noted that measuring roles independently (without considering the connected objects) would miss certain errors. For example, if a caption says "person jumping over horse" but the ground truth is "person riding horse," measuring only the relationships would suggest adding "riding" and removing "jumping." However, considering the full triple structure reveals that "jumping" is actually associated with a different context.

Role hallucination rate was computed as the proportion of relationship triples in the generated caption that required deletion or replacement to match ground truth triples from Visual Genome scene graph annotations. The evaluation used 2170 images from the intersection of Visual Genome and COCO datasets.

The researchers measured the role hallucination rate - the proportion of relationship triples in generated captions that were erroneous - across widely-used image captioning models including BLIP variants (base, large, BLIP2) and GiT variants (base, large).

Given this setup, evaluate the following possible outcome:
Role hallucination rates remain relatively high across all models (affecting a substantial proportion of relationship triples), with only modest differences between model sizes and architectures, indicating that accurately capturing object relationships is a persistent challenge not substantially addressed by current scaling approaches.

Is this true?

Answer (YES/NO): NO